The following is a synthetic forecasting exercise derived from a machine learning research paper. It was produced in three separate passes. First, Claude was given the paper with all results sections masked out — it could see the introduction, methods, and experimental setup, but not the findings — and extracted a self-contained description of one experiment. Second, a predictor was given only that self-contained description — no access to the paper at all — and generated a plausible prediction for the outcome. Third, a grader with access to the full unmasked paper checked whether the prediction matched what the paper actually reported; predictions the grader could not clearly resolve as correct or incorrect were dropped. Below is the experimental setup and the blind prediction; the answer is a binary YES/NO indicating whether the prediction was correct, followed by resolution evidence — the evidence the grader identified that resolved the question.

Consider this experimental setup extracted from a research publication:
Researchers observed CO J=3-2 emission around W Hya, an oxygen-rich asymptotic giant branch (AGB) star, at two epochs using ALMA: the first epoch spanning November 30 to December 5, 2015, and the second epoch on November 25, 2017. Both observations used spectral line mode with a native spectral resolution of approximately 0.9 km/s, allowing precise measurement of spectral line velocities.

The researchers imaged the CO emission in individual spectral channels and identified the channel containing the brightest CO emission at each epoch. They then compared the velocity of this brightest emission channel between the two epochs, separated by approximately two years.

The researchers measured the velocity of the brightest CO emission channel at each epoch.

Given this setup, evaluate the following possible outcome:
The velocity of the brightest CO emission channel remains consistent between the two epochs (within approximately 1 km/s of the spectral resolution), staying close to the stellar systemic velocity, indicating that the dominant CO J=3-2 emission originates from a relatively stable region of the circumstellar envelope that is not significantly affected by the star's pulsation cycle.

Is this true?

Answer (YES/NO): NO